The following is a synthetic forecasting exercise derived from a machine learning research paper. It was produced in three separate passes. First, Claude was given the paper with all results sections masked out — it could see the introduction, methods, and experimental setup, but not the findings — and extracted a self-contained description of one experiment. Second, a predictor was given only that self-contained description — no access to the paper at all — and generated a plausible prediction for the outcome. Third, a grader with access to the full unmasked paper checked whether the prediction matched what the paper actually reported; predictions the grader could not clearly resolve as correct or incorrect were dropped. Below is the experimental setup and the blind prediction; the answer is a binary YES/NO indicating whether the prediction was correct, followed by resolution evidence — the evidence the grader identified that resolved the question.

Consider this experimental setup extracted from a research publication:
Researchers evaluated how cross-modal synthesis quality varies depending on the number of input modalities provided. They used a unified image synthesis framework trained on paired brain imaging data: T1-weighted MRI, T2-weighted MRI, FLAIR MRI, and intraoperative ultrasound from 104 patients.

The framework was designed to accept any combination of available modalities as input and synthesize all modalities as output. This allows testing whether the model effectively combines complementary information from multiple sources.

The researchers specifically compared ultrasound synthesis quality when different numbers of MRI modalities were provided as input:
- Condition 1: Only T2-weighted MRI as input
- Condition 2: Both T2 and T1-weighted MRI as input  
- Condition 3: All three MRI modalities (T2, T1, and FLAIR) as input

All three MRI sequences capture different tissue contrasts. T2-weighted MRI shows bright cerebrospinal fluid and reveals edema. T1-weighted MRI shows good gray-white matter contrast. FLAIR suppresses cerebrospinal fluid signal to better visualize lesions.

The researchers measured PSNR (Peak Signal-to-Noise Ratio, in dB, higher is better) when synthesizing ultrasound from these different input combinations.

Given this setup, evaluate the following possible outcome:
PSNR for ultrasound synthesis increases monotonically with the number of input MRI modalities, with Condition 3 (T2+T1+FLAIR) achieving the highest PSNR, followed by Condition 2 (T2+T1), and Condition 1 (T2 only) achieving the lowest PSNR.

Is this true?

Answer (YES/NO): NO